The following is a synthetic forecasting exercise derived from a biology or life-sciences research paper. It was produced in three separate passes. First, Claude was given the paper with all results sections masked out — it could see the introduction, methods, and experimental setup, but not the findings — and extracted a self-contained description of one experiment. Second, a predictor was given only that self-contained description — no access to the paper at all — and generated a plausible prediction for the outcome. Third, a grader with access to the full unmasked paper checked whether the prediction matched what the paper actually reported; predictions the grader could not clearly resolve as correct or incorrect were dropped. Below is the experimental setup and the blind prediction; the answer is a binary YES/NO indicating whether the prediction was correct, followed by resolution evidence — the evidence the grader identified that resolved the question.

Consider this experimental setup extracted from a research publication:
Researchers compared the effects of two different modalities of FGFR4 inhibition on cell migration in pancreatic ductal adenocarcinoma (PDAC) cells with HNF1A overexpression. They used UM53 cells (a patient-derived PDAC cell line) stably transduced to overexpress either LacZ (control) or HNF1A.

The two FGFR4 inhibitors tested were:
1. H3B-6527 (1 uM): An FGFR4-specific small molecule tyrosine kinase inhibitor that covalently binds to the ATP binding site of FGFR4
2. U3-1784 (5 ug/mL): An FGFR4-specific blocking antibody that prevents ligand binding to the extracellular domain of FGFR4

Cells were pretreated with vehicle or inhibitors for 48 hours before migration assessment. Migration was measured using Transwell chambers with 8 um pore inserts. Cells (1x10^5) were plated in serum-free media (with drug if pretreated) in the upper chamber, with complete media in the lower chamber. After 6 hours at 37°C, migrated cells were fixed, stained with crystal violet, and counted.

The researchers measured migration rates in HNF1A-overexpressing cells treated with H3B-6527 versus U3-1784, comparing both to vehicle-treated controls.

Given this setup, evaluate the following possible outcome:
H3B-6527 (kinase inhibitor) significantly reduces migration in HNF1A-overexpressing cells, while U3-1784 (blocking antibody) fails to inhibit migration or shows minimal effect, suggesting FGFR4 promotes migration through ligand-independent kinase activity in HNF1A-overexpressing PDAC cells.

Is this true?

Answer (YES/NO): NO